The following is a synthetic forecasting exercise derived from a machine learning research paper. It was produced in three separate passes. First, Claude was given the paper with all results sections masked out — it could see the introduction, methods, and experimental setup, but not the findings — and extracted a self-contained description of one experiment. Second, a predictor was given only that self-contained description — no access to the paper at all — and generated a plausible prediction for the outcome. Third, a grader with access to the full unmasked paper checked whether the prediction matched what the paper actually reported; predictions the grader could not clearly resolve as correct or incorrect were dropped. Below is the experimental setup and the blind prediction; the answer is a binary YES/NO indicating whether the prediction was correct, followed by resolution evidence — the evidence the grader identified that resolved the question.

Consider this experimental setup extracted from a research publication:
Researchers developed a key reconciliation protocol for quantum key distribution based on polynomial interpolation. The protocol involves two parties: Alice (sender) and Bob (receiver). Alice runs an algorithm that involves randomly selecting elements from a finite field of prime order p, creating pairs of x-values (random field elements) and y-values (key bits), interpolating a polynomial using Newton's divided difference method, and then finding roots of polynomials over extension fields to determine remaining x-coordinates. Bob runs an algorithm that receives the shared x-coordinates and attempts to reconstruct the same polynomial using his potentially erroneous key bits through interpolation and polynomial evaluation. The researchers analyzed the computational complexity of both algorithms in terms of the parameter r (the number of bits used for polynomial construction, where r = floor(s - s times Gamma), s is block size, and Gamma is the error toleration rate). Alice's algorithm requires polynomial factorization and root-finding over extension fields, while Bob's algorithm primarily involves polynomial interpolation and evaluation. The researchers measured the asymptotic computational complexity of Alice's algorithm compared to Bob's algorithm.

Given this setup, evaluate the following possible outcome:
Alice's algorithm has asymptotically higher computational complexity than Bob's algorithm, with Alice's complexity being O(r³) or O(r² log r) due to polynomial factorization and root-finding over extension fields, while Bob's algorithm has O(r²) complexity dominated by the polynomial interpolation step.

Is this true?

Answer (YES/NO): NO